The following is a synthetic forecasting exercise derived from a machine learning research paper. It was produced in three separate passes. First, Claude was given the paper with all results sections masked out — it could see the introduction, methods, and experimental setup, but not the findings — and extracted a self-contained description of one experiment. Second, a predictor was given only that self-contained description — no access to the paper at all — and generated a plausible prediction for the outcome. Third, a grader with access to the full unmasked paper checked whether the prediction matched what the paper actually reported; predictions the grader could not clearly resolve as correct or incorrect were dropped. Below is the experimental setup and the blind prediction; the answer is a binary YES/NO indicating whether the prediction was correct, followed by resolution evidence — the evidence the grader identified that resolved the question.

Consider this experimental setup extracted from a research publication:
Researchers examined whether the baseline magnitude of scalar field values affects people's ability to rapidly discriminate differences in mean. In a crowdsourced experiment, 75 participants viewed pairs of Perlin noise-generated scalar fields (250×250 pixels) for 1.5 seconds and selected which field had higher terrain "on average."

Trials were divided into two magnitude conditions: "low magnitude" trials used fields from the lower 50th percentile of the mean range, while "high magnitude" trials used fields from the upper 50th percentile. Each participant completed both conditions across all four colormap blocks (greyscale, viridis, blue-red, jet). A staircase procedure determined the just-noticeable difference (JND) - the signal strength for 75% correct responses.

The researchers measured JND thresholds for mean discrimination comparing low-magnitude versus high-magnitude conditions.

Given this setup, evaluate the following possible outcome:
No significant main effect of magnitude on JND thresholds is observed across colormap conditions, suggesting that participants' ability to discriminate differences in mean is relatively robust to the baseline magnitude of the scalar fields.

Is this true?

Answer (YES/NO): YES